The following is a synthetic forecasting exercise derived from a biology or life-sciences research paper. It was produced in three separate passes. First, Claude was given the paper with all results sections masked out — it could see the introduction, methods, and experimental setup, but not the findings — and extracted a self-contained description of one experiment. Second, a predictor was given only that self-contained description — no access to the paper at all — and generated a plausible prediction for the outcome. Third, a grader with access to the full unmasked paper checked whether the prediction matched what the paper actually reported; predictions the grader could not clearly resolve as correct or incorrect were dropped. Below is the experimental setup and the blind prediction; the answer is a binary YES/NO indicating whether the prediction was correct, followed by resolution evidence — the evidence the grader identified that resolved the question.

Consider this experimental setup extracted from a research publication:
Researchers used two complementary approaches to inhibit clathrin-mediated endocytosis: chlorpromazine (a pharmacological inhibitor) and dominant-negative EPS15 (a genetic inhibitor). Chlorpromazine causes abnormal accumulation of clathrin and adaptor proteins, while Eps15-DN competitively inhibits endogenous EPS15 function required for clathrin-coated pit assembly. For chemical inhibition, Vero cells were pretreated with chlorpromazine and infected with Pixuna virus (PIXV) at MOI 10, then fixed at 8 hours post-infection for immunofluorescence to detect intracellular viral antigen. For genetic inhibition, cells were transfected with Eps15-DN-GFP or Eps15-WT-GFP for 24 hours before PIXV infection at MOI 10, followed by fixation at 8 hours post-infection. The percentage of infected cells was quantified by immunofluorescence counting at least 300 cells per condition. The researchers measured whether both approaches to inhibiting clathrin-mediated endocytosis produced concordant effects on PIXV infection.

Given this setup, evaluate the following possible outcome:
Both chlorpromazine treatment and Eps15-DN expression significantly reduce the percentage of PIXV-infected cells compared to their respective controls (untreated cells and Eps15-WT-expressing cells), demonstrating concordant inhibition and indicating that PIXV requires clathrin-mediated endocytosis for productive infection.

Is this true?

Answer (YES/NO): YES